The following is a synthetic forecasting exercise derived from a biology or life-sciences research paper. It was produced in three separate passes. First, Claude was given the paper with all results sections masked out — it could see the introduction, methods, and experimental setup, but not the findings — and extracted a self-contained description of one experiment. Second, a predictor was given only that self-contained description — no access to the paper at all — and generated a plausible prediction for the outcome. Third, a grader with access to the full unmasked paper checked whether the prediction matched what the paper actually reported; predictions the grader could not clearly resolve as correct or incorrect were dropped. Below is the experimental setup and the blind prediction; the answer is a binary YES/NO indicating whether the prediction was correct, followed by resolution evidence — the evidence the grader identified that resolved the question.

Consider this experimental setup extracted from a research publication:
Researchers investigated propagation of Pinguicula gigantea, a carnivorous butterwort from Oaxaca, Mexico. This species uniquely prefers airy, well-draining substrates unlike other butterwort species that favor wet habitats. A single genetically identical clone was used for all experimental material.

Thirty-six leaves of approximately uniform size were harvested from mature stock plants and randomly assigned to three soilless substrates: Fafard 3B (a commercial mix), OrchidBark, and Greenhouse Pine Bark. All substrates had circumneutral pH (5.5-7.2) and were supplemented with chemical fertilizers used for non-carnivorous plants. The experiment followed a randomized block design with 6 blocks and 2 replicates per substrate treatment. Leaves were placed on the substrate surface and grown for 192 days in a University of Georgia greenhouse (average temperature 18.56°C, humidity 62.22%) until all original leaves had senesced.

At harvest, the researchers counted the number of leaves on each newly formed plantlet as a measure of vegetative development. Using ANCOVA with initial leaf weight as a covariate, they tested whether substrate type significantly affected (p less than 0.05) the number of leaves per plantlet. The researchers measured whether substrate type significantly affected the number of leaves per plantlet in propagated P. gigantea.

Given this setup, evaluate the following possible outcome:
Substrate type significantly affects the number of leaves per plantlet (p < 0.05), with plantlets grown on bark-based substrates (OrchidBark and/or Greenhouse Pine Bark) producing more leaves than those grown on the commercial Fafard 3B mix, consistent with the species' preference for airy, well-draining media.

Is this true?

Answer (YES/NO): YES